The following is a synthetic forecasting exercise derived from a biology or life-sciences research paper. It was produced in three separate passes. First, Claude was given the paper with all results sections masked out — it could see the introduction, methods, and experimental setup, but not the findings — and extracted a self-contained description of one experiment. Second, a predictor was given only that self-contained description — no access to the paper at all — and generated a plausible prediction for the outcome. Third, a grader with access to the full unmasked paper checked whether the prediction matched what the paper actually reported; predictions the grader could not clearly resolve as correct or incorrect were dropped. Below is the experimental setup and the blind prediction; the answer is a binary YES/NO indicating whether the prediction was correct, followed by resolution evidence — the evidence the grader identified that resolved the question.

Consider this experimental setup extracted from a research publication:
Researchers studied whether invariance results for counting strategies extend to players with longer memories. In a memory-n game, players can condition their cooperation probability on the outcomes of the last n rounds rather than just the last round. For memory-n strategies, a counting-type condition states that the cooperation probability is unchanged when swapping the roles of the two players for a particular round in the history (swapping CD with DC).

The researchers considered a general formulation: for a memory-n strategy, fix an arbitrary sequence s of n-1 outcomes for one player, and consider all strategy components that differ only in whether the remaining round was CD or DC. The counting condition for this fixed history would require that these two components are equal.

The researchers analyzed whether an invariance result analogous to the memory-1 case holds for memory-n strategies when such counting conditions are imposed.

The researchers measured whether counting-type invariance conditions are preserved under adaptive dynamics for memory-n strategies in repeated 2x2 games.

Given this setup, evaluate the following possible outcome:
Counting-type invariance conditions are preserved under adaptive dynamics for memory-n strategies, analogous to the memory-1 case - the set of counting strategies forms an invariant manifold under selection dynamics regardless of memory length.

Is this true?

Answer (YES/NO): YES